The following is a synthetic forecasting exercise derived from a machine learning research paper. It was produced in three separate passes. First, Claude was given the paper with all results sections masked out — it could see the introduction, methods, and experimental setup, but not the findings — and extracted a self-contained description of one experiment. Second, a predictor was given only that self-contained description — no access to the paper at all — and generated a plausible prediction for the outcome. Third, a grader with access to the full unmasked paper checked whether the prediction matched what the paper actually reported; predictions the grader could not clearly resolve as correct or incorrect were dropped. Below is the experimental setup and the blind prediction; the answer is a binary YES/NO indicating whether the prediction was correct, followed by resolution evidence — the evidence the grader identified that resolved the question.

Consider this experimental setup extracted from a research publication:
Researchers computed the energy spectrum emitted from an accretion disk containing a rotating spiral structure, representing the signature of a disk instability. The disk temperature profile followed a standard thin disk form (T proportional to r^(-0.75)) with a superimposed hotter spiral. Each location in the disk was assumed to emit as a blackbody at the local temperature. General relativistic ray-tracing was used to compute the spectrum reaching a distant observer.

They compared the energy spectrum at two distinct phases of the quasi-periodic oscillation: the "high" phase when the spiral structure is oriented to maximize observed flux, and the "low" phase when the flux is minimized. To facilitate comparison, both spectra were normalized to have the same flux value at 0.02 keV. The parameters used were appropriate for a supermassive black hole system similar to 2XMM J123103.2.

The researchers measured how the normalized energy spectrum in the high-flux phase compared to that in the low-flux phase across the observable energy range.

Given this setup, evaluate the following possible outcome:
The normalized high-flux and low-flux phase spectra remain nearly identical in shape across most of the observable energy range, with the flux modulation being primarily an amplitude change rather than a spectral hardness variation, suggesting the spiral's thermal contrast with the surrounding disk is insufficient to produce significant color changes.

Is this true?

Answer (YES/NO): NO